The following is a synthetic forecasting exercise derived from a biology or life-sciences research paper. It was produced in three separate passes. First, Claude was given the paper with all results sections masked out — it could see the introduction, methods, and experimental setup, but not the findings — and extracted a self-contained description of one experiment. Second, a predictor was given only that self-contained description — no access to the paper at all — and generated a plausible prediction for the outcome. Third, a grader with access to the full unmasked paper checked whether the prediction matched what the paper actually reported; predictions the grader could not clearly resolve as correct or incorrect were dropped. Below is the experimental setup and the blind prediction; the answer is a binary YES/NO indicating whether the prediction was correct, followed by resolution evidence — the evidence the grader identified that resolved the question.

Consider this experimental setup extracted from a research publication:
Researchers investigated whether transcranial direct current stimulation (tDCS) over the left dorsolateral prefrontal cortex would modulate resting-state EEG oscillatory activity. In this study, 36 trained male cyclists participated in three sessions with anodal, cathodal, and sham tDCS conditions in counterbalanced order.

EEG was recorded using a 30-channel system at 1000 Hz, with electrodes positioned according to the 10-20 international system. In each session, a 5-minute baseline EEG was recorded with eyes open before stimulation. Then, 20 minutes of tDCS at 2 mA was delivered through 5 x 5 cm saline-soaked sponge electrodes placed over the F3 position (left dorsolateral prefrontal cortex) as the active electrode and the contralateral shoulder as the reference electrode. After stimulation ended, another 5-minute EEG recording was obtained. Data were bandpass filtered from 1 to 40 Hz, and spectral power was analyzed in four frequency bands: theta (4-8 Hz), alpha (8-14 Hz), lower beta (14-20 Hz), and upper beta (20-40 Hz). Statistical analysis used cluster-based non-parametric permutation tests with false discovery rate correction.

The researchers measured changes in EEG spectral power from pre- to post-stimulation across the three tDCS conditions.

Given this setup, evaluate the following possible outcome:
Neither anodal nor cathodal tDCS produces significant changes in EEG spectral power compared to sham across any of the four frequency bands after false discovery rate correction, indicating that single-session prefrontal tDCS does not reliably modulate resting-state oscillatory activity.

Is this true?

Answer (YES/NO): YES